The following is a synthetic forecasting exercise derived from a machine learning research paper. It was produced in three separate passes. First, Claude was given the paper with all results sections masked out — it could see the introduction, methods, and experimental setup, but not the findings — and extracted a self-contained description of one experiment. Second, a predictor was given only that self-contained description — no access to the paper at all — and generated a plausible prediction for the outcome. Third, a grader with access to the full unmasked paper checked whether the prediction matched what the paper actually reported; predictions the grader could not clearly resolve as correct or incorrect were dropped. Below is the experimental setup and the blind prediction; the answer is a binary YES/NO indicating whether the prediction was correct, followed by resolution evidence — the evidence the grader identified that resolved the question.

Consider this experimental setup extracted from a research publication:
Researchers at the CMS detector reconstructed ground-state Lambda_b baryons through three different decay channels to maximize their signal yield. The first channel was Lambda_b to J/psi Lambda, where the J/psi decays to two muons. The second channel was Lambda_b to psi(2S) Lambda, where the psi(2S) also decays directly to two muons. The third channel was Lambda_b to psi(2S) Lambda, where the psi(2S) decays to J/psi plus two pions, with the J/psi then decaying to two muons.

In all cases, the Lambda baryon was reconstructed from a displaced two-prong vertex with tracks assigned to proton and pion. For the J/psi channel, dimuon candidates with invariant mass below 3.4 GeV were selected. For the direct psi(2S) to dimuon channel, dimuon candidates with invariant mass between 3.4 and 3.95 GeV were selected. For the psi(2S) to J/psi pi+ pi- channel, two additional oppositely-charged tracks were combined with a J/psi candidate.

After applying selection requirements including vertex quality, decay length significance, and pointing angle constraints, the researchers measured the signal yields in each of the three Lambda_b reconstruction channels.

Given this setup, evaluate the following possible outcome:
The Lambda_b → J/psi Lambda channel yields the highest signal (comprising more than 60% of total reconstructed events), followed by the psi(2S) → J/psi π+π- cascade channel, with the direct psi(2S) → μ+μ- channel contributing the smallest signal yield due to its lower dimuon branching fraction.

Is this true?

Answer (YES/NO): YES